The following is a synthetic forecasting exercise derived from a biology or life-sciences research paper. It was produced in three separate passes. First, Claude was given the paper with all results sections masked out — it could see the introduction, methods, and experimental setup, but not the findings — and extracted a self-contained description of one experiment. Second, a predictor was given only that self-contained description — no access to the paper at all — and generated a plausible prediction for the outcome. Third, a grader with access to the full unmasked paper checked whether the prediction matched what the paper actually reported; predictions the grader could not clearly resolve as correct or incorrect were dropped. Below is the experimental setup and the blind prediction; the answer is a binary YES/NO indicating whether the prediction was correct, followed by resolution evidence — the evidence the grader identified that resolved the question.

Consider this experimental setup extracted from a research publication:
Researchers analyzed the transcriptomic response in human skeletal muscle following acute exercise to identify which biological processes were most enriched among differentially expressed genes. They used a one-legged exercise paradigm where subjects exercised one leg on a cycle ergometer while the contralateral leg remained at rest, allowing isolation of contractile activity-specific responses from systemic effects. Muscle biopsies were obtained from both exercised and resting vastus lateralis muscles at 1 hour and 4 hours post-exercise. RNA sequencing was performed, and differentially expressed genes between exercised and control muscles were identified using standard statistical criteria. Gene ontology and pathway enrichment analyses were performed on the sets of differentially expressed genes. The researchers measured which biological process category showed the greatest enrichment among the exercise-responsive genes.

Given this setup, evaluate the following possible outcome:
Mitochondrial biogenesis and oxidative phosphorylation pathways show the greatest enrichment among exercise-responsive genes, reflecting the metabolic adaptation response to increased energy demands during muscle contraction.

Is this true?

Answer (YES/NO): NO